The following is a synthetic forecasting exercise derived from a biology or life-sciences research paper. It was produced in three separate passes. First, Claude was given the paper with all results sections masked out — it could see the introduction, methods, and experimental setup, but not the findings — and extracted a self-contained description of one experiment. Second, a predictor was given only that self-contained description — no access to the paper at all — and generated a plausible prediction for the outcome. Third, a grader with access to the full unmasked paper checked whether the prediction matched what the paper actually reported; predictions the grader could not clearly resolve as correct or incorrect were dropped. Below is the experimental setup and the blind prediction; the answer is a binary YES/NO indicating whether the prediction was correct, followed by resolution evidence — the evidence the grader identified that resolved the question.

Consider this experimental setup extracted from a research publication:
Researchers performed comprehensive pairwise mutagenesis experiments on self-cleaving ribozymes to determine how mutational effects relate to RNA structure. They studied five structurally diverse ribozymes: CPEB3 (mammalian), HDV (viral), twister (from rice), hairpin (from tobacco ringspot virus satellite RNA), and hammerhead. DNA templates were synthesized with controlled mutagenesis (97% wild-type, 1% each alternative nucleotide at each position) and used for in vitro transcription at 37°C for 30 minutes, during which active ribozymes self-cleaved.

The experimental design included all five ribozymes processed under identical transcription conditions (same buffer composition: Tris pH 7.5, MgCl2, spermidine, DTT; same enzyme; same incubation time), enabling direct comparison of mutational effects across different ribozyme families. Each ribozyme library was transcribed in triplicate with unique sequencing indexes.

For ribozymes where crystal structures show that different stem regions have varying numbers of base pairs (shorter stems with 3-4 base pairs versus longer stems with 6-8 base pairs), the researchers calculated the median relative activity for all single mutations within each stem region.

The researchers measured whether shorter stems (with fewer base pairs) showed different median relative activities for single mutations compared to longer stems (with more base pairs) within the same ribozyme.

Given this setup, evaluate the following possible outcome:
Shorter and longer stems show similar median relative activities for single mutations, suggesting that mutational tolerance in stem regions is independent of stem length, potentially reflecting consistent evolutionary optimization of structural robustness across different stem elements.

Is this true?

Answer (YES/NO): NO